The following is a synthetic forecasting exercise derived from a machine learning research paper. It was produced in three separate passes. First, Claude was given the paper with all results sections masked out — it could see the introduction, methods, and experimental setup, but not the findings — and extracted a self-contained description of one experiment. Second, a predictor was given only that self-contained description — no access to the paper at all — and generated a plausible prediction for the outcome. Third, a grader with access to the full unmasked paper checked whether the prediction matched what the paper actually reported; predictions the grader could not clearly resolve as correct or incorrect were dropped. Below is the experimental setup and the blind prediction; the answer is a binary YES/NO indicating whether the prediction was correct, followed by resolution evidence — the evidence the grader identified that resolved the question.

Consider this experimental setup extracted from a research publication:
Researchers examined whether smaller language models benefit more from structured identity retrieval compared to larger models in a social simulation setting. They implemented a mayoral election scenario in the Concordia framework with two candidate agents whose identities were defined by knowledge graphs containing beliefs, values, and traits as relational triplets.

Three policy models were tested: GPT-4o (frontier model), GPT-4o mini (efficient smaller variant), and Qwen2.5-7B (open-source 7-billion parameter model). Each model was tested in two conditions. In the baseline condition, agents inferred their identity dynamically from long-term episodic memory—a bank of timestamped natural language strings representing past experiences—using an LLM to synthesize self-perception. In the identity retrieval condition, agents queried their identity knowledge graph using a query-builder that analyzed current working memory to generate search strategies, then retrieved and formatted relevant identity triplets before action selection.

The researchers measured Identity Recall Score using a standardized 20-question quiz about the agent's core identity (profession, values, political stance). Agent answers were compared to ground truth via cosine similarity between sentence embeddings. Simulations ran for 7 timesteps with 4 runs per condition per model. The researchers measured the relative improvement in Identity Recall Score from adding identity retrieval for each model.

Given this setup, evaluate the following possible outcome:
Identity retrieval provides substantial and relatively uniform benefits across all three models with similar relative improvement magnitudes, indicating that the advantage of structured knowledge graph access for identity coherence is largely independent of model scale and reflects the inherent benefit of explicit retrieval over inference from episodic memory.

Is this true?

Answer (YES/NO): NO